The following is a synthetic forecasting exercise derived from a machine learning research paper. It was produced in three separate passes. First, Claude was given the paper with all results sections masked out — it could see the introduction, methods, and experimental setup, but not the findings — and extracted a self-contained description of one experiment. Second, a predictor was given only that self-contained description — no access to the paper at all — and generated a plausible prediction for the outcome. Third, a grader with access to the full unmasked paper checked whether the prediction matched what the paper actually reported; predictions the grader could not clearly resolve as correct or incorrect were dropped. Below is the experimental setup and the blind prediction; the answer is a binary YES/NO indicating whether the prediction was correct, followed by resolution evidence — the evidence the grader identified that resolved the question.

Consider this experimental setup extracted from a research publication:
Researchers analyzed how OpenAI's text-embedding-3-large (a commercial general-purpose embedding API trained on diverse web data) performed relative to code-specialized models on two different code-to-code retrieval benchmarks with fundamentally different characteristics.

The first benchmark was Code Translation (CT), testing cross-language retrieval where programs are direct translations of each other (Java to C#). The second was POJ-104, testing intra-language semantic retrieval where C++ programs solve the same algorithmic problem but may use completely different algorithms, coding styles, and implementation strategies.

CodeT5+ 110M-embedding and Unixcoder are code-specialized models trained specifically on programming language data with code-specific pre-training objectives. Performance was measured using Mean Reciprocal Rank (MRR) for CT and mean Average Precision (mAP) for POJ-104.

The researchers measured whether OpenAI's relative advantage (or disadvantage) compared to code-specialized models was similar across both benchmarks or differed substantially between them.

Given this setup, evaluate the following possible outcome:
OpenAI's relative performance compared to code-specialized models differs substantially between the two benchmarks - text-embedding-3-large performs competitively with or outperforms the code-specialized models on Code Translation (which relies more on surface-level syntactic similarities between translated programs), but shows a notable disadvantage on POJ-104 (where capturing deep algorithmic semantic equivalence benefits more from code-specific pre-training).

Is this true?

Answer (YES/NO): NO